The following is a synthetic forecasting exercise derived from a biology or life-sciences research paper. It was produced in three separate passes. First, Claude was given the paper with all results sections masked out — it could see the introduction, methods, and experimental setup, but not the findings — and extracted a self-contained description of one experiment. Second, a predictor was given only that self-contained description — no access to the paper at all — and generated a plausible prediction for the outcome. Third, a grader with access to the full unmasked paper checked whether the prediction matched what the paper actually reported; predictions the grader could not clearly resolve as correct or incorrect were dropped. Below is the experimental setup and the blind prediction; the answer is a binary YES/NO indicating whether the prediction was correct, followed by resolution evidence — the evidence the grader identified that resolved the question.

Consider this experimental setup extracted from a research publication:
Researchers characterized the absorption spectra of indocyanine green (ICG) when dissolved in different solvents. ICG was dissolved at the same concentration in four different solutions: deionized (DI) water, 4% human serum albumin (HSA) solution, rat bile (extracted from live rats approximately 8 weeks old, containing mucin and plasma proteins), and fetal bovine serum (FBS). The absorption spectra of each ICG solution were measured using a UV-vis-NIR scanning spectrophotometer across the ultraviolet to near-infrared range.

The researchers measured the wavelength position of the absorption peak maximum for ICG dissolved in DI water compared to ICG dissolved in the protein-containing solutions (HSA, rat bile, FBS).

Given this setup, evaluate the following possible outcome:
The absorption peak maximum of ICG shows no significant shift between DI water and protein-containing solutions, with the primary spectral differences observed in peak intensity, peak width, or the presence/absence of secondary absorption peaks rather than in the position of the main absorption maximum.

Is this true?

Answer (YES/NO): NO